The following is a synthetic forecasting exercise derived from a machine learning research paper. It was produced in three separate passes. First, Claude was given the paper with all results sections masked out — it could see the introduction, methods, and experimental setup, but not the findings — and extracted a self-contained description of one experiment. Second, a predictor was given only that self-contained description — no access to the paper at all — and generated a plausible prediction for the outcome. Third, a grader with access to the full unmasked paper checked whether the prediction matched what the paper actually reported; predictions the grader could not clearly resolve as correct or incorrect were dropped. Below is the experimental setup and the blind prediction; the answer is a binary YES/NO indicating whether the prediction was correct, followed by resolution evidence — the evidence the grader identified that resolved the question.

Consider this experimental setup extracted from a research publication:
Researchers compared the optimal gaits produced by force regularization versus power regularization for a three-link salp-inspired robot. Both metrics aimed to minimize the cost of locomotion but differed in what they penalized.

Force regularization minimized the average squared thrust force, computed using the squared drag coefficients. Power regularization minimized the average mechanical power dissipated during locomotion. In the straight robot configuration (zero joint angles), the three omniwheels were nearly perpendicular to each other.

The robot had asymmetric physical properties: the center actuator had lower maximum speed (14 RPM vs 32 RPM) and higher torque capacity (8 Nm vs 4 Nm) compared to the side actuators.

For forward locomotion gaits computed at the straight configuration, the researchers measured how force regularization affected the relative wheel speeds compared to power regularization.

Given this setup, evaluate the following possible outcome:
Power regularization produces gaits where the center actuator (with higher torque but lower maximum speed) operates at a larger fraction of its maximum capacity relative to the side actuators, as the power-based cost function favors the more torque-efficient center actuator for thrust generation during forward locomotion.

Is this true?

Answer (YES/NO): NO